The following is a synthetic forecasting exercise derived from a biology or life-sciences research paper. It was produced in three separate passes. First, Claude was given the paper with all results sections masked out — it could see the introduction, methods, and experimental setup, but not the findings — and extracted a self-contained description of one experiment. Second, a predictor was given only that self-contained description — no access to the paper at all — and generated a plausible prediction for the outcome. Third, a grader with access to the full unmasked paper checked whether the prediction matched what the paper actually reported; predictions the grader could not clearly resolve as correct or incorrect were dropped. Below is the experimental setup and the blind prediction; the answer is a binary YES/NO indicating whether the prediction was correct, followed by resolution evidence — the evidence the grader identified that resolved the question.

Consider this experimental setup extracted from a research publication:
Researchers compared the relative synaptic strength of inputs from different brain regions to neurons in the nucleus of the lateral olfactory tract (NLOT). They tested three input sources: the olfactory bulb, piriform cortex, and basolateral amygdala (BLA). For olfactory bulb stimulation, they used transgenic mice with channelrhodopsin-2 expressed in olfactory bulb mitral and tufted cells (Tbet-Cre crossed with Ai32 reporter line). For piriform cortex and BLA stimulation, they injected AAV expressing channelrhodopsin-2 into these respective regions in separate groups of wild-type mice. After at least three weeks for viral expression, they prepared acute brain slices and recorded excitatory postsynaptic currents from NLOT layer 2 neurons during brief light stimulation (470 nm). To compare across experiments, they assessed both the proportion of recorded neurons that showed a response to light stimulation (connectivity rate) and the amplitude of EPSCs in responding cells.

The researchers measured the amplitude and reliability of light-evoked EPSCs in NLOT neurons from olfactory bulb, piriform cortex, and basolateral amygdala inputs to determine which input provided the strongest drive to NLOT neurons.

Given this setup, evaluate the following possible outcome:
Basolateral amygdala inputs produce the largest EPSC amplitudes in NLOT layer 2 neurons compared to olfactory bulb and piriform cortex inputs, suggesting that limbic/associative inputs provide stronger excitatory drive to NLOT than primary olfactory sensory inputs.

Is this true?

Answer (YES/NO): NO